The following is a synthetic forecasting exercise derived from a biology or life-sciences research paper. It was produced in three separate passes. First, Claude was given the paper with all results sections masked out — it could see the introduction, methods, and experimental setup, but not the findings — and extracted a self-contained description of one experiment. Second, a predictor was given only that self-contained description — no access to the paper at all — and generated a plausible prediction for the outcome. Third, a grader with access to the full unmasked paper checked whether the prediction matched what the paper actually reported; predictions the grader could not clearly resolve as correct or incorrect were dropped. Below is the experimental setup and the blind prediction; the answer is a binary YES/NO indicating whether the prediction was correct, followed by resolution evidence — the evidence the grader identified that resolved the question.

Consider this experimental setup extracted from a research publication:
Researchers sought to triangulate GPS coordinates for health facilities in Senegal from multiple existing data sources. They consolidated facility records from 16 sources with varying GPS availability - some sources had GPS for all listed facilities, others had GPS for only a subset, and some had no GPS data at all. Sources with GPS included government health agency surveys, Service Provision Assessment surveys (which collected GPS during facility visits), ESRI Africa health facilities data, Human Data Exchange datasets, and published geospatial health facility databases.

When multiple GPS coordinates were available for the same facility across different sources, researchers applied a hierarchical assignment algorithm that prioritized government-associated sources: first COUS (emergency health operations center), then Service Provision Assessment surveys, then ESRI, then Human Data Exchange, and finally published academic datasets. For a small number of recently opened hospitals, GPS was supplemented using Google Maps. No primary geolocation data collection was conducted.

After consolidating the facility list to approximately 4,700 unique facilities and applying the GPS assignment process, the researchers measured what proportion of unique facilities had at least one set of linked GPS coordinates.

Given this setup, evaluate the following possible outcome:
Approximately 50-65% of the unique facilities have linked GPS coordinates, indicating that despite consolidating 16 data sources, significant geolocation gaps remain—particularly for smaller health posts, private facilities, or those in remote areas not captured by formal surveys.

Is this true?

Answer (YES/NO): YES